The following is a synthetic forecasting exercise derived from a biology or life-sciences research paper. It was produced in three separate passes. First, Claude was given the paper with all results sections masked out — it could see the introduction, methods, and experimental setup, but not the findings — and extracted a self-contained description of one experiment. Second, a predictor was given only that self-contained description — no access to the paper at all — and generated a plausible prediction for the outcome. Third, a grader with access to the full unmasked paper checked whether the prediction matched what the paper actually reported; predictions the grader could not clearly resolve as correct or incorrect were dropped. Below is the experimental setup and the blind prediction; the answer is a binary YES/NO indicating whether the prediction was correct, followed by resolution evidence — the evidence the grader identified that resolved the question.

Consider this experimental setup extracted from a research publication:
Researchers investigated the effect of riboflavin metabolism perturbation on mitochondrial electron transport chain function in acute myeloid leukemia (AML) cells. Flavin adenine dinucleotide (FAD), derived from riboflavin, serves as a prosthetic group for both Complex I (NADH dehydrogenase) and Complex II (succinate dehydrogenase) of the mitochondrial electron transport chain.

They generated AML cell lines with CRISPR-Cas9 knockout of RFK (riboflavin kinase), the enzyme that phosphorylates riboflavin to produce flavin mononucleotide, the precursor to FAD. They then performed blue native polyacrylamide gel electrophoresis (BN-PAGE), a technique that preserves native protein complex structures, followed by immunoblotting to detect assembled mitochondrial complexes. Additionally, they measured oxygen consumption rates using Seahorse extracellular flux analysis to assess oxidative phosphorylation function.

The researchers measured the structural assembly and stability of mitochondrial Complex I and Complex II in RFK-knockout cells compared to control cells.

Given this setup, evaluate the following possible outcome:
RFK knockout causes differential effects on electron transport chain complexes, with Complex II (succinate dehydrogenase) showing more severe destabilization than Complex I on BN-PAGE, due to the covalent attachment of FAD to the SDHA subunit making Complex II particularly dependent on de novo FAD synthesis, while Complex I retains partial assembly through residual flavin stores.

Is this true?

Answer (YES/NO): NO